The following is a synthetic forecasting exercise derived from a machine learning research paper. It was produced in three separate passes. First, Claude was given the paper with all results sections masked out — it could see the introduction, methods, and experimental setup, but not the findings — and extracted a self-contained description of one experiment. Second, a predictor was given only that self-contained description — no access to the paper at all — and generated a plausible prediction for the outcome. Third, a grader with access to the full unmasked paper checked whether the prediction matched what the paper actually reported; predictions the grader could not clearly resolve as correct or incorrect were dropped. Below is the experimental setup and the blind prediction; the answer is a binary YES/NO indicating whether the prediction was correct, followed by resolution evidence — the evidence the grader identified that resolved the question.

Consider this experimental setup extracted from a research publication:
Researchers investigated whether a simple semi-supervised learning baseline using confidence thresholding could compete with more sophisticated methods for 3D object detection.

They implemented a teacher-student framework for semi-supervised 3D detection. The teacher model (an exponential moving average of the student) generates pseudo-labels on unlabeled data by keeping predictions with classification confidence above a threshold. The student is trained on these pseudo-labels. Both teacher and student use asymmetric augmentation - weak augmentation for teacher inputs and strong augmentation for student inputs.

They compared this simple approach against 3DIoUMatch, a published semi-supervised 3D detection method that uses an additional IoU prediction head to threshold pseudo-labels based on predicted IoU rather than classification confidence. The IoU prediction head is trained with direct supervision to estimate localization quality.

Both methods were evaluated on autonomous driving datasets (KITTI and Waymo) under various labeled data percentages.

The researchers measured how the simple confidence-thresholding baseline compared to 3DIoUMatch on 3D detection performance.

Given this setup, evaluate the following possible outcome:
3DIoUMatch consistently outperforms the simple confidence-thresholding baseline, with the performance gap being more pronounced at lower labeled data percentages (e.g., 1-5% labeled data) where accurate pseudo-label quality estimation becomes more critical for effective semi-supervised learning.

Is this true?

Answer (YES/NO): NO